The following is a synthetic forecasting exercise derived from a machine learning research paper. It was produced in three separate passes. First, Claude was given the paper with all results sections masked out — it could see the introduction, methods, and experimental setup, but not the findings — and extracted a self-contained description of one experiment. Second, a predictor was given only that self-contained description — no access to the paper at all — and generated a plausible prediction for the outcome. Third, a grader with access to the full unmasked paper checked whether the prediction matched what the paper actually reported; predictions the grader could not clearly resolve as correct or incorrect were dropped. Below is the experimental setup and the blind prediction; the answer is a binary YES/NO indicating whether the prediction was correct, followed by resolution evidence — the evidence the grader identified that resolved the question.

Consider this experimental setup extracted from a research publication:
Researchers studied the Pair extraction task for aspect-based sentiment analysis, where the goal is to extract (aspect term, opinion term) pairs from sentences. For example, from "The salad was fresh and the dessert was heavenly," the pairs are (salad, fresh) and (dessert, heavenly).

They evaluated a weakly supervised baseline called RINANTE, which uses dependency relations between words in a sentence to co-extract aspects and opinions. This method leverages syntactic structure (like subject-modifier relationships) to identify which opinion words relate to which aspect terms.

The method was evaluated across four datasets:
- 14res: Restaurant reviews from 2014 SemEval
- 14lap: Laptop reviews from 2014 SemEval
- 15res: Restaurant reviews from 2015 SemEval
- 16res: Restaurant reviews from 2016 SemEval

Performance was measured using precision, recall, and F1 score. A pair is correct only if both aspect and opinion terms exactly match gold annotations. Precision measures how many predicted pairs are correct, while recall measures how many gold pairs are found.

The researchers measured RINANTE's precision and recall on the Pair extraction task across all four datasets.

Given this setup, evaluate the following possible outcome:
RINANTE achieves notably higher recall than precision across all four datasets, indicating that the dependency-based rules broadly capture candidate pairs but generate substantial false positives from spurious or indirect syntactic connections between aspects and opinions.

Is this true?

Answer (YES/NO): NO